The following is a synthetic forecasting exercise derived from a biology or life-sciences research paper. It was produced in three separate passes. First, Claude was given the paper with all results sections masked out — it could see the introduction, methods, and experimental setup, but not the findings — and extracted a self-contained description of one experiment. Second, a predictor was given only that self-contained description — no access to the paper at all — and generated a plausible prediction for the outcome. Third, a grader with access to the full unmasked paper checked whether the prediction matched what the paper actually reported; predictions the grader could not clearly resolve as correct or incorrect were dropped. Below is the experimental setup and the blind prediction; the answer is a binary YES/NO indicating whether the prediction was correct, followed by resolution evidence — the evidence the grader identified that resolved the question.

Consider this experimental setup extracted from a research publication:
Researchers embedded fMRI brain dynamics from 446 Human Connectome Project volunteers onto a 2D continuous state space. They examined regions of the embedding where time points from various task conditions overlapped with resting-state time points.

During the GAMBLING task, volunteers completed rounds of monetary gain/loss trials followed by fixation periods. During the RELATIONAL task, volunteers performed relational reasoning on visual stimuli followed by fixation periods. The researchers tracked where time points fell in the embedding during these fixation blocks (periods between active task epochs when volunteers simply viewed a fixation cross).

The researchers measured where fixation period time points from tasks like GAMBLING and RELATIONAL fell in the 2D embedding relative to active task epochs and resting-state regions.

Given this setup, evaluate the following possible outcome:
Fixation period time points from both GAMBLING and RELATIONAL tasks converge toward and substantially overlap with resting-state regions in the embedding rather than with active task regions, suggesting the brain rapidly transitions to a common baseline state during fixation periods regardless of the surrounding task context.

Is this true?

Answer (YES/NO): NO